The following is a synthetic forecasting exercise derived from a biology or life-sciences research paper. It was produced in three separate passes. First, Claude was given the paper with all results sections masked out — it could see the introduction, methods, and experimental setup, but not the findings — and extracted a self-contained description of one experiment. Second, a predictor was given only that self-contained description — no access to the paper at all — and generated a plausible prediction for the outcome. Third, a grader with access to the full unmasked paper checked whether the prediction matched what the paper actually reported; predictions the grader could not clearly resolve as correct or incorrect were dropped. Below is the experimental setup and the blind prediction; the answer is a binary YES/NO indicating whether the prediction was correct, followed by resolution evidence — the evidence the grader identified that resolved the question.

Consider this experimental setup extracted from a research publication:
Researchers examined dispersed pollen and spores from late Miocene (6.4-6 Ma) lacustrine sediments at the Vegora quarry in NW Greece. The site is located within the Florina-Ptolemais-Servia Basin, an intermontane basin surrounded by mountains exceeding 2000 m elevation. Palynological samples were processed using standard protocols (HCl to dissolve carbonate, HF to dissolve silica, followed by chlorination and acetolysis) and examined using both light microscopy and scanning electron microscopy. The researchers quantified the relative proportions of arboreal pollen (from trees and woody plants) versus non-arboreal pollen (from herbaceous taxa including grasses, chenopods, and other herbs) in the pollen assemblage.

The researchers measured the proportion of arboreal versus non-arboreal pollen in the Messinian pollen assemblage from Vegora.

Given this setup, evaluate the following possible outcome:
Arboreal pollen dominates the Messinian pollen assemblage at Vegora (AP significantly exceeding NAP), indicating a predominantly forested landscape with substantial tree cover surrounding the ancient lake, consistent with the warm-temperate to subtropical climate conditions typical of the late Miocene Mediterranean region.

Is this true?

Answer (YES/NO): NO